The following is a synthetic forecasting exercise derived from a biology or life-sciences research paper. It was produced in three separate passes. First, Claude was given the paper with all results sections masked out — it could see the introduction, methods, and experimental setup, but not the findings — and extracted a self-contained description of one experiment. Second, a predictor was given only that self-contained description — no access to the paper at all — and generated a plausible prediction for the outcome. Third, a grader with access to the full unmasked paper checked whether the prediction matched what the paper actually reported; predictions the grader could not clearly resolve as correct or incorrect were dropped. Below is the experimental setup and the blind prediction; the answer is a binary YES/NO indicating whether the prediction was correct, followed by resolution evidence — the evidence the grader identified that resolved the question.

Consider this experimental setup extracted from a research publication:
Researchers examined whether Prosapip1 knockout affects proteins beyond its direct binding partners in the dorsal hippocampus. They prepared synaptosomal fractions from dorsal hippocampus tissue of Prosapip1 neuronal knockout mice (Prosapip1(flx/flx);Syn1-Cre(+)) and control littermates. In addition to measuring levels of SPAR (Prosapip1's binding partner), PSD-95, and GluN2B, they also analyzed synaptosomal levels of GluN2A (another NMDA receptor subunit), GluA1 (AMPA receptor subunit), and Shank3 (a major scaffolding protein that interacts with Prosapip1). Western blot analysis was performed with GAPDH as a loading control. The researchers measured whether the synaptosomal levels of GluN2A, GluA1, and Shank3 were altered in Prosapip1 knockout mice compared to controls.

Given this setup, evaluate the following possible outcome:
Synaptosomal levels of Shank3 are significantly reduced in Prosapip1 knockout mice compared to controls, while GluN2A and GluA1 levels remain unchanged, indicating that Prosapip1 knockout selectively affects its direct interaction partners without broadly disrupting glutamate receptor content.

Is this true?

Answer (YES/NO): NO